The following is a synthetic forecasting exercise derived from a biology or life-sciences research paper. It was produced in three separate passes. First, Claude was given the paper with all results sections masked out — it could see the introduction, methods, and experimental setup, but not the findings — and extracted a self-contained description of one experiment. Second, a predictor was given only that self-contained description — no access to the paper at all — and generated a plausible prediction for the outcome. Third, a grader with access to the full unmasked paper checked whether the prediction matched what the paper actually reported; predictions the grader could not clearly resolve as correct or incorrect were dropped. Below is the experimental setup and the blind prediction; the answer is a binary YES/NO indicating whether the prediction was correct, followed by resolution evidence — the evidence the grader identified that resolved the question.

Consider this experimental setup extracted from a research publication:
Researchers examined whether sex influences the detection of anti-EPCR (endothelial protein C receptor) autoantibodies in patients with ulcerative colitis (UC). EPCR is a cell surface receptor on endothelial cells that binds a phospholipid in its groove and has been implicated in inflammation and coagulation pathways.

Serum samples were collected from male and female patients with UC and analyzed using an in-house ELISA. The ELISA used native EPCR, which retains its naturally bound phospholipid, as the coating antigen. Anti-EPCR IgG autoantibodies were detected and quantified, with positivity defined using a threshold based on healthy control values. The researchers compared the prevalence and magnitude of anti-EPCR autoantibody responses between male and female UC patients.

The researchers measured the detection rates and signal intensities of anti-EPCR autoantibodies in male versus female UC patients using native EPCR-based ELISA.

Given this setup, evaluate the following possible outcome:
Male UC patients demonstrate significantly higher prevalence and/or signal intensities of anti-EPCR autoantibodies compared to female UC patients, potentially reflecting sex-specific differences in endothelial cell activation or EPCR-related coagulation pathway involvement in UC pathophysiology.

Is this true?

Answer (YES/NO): YES